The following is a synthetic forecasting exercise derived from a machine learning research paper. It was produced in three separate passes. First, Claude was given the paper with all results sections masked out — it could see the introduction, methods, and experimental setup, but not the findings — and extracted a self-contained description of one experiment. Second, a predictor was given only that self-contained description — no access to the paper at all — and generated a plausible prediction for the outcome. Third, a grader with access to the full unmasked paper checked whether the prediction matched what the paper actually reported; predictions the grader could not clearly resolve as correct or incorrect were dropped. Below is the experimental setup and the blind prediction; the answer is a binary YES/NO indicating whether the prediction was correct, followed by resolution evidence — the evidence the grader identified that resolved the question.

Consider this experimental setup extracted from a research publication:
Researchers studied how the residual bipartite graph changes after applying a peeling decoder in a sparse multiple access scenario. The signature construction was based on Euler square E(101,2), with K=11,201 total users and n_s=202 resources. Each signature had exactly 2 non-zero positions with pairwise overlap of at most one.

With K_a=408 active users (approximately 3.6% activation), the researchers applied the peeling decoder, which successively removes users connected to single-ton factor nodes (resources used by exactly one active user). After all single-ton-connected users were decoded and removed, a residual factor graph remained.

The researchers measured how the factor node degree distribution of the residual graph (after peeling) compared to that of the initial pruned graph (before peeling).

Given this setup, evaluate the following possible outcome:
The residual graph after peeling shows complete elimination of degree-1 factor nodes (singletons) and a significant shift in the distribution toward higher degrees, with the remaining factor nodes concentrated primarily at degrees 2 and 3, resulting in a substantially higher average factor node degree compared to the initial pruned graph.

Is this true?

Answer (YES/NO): NO